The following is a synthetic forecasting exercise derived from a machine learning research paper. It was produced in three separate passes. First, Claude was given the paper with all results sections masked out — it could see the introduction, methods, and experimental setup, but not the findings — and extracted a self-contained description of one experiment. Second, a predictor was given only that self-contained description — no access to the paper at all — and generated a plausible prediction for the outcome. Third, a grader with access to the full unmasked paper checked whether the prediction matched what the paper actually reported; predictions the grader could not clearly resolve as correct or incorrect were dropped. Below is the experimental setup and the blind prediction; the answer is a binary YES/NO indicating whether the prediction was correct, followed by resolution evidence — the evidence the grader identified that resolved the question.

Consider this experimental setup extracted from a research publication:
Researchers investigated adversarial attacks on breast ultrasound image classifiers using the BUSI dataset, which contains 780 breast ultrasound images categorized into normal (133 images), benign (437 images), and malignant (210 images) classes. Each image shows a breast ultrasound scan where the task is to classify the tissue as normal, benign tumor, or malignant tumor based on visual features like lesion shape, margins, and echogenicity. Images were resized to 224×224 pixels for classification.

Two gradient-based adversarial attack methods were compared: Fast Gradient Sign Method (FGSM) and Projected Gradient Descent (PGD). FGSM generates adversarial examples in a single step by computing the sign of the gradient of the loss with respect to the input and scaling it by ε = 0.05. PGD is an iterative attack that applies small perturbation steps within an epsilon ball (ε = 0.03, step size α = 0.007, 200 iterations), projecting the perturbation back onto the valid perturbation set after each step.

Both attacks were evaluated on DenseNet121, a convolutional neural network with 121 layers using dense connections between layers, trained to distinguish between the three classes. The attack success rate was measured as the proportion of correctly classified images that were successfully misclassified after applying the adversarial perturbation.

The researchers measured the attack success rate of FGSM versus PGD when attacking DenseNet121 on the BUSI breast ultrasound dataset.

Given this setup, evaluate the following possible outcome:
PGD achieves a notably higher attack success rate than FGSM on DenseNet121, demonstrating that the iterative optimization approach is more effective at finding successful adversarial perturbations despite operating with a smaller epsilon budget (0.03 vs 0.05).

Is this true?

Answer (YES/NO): NO